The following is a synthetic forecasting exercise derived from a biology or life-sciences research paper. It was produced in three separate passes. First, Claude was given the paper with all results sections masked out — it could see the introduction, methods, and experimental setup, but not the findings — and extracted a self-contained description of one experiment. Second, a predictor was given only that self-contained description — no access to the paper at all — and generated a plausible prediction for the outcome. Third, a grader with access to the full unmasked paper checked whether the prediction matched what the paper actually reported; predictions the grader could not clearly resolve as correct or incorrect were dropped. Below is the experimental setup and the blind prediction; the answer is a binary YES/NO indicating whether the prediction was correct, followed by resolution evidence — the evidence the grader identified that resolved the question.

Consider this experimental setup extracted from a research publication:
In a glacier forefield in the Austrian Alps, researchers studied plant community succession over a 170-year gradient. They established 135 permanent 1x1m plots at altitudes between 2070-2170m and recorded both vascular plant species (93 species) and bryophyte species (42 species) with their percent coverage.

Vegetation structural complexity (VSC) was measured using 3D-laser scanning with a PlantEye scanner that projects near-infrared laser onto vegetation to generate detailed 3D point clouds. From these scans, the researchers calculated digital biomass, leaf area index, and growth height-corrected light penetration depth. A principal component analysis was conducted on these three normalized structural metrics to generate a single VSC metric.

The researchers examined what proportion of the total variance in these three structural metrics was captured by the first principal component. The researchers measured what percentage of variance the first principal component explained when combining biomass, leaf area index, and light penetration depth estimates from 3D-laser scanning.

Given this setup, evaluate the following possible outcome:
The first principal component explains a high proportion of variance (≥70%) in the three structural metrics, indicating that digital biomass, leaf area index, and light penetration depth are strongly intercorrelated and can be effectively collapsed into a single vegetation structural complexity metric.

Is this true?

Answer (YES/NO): YES